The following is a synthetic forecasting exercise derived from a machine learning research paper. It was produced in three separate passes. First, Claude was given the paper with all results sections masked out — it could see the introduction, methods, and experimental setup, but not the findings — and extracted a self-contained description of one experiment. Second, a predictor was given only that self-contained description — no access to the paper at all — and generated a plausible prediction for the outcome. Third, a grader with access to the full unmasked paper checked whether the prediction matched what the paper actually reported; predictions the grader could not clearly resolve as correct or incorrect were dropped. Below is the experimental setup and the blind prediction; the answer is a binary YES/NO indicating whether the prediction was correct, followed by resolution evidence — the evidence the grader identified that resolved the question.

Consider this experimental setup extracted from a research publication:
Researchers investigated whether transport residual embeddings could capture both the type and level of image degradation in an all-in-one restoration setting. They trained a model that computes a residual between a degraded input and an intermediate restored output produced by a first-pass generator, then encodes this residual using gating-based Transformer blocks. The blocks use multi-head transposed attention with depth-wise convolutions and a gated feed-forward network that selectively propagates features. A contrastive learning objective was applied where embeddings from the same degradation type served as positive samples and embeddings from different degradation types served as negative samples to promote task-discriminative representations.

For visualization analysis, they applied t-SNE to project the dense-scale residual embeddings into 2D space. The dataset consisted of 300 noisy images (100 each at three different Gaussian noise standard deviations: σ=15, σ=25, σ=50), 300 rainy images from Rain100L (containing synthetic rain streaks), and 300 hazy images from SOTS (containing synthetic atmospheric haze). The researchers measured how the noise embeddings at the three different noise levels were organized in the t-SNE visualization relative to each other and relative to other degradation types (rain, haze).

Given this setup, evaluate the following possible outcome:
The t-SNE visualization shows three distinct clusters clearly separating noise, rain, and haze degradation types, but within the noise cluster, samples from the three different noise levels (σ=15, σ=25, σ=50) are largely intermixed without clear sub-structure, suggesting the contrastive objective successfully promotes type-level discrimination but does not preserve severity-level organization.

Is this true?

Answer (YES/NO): NO